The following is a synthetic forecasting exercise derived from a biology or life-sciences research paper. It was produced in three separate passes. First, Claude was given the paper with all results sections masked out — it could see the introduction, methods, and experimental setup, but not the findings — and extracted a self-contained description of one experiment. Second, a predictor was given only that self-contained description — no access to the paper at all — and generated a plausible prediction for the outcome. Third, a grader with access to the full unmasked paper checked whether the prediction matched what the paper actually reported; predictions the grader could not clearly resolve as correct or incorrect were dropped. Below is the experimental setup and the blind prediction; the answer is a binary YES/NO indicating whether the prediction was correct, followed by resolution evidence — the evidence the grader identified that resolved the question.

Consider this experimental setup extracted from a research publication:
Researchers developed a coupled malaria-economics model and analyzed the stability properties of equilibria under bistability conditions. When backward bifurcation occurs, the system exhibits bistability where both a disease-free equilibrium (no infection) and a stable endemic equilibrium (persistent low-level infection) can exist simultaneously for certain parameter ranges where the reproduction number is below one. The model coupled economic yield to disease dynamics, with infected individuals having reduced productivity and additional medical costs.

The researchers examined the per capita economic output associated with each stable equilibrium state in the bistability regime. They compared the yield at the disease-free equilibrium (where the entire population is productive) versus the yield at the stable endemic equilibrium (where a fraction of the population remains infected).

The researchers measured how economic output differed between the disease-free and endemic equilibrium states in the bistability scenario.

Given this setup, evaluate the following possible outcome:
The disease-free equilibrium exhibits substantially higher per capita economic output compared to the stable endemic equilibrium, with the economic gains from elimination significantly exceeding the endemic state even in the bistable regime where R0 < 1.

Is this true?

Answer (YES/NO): YES